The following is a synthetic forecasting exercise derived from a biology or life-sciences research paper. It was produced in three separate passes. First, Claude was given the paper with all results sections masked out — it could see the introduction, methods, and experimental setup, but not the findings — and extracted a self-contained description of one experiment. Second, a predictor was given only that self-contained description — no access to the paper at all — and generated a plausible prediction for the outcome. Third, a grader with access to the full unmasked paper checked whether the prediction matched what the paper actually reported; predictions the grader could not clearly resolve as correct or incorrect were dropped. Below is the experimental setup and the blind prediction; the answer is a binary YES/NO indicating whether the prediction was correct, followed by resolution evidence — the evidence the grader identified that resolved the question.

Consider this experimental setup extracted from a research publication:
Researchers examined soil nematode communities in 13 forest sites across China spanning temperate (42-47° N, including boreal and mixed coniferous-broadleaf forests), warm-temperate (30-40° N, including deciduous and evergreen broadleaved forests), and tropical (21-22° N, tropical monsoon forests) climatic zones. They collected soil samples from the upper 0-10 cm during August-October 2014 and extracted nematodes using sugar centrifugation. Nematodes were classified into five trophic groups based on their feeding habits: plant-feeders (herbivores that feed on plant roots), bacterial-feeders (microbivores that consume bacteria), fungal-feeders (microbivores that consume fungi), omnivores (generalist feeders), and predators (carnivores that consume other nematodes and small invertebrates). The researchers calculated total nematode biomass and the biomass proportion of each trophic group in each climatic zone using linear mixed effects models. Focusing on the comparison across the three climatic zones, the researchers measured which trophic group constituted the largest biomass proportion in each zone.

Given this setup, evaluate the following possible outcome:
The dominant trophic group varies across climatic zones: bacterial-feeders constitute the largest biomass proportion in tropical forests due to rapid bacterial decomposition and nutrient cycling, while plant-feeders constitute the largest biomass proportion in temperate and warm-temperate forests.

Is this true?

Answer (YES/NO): NO